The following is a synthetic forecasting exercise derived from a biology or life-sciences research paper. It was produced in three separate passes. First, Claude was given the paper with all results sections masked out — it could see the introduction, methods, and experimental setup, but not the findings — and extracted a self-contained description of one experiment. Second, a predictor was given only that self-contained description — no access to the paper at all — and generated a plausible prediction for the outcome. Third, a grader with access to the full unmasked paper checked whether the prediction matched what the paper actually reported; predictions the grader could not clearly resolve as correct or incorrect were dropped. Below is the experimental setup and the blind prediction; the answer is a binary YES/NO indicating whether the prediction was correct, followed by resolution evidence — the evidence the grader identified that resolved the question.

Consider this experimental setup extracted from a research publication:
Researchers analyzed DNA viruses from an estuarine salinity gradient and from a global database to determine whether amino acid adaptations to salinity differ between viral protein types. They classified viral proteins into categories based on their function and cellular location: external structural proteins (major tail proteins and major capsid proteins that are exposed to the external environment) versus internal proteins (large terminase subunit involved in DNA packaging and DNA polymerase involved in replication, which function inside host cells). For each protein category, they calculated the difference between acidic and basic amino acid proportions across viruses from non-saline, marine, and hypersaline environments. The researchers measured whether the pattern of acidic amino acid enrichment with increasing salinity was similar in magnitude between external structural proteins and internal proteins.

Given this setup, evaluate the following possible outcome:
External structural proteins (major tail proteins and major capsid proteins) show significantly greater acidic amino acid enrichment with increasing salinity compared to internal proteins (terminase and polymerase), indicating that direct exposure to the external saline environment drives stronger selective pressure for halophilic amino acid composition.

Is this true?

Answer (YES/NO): YES